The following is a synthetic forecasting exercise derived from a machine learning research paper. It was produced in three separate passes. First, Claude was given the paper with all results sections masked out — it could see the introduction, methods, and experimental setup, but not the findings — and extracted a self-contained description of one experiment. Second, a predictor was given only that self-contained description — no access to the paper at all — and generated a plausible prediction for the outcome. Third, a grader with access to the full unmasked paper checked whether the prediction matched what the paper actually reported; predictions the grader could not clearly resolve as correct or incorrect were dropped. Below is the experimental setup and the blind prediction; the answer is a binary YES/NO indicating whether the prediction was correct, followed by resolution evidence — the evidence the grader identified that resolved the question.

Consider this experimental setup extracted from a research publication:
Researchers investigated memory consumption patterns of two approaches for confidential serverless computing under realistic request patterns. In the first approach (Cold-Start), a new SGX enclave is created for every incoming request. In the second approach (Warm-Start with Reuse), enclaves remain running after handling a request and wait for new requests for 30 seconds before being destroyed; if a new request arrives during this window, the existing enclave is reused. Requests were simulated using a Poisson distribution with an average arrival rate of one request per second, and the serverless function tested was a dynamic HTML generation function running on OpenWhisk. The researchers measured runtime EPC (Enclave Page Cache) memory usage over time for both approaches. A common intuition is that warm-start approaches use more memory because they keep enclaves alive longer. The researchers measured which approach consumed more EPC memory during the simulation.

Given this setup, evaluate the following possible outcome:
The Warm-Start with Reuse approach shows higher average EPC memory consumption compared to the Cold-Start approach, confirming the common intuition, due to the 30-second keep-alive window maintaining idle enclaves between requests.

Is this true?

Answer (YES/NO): NO